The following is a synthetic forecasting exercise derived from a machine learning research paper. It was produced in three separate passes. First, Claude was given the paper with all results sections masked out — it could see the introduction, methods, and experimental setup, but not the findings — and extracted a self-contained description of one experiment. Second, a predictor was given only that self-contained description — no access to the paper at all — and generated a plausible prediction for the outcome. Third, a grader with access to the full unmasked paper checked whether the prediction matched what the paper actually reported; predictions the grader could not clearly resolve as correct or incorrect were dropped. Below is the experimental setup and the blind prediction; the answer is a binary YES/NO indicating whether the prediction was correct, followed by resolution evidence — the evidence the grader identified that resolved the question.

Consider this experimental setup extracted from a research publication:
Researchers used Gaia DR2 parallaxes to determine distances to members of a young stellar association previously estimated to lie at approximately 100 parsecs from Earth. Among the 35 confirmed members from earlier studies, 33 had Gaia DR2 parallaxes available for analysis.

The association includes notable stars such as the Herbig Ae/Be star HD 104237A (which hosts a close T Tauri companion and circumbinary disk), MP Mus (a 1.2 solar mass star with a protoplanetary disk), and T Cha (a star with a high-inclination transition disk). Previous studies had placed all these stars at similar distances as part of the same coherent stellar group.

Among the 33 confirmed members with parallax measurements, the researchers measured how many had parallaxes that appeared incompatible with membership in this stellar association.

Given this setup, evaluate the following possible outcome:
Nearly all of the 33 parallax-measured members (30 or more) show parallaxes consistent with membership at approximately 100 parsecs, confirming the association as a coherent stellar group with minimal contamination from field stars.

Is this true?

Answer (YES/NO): YES